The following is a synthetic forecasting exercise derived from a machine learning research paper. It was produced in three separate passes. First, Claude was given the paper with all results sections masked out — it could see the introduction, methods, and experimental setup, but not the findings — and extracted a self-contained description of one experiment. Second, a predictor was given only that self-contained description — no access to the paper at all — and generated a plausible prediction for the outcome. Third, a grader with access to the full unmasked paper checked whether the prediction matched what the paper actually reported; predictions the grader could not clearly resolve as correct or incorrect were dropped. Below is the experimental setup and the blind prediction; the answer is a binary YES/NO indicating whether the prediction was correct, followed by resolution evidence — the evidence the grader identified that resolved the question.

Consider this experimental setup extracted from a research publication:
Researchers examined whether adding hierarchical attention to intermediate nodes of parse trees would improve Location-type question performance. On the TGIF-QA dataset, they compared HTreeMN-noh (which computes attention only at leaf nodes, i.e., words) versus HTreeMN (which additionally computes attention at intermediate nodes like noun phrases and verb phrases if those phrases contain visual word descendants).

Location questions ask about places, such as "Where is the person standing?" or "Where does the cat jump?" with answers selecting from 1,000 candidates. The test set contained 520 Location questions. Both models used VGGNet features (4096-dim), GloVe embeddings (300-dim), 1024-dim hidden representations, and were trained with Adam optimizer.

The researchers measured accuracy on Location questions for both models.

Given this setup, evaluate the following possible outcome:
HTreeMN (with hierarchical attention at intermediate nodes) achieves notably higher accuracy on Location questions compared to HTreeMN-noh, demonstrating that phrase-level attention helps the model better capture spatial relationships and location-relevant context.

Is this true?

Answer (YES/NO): NO